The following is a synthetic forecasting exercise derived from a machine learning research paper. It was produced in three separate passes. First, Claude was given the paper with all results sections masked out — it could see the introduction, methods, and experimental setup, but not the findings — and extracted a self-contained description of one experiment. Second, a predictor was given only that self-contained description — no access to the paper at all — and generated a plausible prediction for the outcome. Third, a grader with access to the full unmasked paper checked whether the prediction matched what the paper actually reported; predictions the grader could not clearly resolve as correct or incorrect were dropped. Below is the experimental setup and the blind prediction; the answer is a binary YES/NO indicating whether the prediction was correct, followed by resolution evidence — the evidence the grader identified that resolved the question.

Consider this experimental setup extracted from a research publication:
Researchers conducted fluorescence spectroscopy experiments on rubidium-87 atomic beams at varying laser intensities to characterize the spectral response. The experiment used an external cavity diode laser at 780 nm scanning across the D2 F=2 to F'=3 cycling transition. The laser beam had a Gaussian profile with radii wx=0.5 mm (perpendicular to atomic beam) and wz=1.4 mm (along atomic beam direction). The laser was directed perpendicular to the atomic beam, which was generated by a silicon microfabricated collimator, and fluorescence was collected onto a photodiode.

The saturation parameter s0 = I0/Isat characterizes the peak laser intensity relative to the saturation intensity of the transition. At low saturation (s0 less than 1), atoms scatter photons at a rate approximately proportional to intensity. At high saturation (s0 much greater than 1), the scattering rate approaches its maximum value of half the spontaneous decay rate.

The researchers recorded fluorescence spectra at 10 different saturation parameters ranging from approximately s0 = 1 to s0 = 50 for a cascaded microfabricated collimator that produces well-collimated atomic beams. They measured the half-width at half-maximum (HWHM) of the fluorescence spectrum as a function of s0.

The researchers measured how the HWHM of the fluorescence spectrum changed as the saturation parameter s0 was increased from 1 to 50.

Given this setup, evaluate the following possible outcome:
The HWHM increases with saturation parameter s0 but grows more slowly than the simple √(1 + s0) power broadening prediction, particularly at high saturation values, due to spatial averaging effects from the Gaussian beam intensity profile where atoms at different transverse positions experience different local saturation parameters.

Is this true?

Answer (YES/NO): NO